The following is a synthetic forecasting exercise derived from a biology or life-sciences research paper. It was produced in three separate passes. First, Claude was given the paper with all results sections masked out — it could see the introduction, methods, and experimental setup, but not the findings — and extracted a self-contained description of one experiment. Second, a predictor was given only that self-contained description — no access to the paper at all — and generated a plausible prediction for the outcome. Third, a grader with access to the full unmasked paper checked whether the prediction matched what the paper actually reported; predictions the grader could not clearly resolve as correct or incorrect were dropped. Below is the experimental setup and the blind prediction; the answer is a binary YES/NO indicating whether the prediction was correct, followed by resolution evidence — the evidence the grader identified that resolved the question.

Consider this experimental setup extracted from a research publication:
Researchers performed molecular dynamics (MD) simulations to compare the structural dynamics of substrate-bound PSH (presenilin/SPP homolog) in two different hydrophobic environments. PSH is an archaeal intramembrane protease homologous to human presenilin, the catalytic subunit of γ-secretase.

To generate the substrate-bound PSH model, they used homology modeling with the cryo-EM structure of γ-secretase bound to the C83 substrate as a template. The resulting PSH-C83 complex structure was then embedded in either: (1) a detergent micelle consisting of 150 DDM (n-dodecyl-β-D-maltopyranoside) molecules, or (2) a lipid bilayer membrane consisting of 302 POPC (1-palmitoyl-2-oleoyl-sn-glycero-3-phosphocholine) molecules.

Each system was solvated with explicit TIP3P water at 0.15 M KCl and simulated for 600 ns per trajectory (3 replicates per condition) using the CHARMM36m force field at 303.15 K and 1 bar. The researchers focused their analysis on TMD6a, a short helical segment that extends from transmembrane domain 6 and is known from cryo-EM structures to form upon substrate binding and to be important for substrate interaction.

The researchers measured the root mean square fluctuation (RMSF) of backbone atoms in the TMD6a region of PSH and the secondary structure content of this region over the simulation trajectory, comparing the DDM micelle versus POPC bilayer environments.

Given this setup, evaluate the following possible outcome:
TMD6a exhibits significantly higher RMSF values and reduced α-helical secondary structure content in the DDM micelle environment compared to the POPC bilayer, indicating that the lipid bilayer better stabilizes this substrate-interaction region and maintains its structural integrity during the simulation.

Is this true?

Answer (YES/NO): YES